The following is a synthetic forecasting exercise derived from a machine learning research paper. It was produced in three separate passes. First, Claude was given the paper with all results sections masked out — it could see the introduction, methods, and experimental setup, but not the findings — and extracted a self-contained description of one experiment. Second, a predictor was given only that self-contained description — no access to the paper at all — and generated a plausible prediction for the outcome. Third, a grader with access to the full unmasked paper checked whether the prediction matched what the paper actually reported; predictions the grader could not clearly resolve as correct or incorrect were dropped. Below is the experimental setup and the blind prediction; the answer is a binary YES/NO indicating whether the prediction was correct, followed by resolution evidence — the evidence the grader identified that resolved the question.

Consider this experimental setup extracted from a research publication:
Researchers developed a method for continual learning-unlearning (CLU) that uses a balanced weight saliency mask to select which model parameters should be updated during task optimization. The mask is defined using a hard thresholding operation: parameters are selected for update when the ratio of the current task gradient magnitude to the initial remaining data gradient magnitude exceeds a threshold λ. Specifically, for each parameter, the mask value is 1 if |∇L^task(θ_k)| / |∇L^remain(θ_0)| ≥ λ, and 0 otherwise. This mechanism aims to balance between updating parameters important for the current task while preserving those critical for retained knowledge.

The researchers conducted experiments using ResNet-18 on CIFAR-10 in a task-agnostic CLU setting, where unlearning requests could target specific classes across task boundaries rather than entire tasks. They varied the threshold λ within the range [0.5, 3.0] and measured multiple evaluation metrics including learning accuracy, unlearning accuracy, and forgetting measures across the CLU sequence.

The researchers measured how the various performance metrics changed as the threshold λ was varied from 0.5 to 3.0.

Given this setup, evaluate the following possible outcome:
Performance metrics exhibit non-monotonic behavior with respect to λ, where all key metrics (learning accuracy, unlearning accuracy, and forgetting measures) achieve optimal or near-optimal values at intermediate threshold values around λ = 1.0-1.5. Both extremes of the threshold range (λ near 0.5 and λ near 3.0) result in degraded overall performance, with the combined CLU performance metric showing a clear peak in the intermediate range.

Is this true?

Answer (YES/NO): NO